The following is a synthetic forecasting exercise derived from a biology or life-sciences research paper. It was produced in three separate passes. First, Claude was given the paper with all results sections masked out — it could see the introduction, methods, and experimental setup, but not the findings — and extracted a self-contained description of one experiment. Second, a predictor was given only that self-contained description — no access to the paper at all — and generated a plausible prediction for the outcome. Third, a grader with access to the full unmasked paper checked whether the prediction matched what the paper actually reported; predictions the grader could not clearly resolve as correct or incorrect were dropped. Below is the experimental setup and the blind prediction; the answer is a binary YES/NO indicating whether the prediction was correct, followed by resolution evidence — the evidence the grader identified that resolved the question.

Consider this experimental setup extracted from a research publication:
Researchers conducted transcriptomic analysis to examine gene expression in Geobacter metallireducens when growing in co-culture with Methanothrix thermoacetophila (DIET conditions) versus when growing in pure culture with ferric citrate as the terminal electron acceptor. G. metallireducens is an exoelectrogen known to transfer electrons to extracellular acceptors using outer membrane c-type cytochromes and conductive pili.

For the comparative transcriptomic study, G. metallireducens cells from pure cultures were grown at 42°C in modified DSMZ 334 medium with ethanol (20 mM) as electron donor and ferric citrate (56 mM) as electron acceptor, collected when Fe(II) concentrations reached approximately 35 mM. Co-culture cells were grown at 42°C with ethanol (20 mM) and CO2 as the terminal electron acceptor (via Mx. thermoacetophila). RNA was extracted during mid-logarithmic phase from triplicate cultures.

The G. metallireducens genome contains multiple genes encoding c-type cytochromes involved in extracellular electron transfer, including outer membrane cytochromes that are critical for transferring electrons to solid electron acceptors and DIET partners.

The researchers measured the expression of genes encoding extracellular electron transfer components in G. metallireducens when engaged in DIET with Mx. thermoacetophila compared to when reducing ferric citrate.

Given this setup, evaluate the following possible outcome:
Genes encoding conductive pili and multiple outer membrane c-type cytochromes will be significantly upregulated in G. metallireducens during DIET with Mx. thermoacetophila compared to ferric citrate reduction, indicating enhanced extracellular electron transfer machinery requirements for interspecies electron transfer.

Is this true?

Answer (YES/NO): NO